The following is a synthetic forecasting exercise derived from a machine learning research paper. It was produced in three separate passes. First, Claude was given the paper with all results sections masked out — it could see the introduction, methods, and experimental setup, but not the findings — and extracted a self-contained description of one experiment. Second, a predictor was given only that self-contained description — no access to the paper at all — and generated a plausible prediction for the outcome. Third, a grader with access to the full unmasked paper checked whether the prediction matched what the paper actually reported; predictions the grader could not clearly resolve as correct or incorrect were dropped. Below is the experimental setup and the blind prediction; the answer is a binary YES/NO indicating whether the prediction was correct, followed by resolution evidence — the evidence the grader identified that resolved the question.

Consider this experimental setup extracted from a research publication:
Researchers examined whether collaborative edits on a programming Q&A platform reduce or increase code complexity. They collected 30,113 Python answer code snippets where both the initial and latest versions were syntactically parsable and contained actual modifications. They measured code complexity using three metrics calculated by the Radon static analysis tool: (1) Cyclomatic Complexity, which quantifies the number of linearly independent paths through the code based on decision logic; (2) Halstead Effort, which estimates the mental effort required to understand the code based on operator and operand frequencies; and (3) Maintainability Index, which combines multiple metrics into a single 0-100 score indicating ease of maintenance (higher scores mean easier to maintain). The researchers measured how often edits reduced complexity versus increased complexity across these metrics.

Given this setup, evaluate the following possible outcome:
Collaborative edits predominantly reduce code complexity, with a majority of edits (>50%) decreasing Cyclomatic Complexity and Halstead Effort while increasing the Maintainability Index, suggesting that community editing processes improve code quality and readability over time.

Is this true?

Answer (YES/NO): NO